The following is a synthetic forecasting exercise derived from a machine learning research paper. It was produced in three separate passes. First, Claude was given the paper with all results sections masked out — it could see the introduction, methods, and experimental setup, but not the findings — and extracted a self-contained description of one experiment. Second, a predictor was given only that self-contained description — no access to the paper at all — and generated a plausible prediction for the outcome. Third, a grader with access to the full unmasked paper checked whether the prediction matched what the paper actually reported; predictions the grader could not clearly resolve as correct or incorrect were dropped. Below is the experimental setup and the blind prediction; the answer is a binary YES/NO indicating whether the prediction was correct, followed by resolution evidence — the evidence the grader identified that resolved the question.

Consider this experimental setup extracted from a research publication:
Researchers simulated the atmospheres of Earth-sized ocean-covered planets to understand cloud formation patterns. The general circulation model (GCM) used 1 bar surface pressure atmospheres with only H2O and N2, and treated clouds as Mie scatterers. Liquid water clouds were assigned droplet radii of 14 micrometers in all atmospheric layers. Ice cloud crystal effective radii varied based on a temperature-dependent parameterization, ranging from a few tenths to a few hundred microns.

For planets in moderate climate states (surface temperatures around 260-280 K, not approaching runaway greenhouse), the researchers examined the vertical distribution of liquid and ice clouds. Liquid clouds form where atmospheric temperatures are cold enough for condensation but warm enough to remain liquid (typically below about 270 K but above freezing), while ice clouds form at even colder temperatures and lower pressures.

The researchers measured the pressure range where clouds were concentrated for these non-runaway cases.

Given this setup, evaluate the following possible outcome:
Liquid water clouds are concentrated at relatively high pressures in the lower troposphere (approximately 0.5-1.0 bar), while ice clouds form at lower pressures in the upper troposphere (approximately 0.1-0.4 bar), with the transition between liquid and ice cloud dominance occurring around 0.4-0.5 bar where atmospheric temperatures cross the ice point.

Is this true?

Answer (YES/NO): NO